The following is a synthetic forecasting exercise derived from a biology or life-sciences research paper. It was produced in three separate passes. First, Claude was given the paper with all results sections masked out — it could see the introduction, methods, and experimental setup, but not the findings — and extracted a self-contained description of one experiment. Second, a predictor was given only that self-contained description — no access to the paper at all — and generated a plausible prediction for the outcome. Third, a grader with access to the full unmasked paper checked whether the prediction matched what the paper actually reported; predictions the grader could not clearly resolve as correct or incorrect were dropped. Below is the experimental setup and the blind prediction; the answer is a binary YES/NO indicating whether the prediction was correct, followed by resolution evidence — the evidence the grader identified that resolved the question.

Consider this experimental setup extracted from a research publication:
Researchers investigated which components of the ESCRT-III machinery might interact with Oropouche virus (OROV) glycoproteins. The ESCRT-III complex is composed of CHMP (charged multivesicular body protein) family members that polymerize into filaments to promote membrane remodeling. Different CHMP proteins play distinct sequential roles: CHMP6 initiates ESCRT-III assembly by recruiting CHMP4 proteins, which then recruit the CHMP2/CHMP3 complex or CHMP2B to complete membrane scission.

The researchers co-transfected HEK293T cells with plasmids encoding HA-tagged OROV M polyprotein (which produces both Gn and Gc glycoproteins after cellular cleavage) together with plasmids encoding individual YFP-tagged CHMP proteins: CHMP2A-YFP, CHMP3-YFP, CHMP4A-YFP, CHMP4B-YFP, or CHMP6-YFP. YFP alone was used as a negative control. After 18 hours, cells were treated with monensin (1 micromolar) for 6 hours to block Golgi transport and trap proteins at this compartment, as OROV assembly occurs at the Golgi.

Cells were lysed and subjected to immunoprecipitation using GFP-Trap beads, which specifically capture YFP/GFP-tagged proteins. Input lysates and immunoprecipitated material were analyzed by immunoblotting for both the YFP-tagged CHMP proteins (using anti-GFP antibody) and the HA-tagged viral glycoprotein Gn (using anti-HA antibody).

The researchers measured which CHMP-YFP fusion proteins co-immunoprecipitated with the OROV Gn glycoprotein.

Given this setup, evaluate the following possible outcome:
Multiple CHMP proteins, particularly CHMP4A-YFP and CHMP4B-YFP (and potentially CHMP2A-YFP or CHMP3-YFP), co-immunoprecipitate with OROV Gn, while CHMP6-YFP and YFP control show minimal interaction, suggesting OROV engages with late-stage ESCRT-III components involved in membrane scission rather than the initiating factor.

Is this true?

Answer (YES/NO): NO